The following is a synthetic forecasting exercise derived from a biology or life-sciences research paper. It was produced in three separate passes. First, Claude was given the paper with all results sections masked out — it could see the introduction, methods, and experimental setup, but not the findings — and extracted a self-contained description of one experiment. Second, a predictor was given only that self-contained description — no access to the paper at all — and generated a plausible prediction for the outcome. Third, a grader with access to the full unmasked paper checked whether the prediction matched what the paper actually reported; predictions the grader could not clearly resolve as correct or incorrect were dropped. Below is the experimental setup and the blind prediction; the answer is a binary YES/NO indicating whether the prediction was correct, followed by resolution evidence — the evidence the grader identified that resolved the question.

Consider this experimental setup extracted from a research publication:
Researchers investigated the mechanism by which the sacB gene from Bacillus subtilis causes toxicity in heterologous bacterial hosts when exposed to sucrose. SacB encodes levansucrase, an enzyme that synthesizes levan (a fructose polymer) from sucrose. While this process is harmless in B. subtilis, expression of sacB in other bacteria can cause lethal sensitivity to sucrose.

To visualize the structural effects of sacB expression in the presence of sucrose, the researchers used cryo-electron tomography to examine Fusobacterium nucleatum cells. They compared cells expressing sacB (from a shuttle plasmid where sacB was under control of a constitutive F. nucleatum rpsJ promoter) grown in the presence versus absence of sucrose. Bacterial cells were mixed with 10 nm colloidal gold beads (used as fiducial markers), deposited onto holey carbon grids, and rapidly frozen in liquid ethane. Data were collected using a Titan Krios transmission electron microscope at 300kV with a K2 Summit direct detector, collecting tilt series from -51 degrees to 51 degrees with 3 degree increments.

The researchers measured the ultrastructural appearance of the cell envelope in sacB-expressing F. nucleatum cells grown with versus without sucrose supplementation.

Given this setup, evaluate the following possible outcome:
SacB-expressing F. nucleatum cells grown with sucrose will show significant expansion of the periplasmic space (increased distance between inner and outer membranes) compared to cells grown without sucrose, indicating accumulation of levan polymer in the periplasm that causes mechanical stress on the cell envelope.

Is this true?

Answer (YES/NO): NO